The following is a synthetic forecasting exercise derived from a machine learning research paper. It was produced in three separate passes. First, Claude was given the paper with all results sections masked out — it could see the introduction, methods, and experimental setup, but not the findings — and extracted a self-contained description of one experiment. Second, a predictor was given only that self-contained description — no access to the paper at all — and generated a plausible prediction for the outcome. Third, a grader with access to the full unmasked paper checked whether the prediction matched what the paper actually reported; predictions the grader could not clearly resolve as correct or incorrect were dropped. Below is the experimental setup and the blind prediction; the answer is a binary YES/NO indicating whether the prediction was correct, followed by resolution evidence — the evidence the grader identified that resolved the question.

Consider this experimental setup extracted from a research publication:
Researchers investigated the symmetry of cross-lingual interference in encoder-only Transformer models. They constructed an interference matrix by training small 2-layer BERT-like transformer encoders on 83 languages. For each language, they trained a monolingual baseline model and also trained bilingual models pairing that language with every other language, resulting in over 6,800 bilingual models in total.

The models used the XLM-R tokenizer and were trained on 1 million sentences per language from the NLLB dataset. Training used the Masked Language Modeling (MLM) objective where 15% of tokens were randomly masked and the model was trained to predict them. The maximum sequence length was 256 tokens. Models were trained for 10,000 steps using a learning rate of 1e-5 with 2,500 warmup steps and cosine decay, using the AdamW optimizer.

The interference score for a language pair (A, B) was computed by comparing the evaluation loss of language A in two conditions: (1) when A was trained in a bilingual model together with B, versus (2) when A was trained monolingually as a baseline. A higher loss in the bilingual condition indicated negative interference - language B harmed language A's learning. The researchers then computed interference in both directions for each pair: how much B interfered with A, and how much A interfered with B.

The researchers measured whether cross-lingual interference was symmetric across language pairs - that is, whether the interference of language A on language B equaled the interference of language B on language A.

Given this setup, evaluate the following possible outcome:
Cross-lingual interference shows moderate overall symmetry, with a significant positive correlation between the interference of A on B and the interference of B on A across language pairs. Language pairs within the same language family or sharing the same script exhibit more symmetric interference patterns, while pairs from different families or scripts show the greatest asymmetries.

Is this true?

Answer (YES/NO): NO